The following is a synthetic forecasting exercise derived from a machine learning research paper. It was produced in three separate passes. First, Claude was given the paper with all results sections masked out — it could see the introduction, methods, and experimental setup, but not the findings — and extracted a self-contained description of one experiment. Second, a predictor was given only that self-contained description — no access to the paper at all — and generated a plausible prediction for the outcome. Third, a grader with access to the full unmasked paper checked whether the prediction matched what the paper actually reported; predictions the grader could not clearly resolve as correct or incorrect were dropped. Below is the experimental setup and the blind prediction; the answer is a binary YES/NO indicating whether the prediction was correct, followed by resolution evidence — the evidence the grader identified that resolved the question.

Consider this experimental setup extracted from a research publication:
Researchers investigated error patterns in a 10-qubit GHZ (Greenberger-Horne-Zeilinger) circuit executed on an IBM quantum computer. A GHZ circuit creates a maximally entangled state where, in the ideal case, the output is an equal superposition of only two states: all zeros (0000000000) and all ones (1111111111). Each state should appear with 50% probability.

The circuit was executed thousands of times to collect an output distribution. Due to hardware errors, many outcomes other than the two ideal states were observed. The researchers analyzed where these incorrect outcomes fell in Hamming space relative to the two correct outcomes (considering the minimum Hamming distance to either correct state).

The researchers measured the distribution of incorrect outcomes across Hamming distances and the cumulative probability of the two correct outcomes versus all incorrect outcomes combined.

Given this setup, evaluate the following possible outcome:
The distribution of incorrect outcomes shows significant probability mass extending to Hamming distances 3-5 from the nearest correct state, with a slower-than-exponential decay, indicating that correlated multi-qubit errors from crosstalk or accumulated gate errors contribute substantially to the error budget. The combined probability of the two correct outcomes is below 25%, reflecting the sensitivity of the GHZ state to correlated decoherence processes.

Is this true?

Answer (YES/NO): NO